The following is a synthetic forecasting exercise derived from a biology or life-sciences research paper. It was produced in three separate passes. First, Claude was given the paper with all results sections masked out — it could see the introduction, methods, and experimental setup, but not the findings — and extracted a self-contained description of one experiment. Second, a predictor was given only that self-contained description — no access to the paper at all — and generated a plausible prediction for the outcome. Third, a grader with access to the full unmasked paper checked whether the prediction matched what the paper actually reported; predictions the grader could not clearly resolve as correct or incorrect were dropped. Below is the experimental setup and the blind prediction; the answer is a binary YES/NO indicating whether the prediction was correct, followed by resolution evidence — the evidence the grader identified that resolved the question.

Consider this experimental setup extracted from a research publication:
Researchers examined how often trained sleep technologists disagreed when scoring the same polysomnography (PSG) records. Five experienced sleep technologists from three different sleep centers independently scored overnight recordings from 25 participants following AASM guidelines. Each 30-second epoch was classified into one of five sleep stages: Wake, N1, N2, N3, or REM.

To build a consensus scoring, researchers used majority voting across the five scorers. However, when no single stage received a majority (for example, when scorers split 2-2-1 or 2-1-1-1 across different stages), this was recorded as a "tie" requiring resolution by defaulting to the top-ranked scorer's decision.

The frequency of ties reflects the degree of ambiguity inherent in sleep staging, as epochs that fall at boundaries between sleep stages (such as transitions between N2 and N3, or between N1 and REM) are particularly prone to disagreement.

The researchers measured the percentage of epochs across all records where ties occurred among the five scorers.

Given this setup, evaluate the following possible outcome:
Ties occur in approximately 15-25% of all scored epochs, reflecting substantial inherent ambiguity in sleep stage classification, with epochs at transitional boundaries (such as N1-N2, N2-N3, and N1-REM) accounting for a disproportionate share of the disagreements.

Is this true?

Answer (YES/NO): NO